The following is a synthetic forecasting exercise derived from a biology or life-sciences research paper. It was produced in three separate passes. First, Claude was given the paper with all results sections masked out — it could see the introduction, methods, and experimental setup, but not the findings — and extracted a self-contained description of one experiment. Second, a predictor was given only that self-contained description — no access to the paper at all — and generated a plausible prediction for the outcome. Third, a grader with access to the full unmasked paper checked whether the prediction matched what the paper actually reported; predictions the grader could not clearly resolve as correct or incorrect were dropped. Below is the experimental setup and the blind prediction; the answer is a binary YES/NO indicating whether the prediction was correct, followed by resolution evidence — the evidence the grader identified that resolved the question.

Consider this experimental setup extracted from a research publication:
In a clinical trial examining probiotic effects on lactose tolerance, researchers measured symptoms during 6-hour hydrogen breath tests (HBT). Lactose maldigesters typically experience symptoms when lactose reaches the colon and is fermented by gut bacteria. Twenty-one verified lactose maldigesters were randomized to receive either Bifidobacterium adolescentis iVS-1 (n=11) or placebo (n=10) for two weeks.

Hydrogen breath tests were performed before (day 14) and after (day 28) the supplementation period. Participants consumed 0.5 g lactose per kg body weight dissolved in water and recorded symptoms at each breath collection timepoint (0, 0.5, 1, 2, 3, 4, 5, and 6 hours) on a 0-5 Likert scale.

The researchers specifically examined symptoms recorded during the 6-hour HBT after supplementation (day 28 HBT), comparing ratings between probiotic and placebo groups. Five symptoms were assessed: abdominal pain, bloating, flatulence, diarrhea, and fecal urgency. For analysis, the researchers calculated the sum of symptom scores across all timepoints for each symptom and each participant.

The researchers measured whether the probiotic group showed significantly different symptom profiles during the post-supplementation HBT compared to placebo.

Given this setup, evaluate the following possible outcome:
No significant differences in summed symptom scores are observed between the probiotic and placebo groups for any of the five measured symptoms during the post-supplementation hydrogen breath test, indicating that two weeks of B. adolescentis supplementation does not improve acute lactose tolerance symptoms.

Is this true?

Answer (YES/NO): NO